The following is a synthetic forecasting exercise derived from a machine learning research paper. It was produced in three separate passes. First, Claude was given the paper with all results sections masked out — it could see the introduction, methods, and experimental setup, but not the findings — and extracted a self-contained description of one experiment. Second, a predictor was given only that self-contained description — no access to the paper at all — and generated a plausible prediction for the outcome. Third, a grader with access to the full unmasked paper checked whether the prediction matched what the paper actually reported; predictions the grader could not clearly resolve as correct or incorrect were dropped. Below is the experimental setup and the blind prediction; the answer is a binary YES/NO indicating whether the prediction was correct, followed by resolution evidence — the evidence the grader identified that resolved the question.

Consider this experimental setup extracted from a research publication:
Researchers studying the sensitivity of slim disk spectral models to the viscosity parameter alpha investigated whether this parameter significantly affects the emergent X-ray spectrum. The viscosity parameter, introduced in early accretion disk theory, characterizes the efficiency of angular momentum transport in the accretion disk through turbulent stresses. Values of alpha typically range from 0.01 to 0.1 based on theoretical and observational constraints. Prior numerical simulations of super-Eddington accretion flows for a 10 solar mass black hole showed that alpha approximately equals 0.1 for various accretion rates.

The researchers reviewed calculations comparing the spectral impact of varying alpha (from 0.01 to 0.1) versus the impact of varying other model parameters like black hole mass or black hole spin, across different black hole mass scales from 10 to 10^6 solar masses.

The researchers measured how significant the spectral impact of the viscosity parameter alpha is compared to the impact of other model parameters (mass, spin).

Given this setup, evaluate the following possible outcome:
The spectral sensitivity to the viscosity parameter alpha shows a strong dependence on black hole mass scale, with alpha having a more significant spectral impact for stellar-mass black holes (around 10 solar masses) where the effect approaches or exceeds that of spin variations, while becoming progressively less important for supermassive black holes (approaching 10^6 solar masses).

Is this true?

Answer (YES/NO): NO